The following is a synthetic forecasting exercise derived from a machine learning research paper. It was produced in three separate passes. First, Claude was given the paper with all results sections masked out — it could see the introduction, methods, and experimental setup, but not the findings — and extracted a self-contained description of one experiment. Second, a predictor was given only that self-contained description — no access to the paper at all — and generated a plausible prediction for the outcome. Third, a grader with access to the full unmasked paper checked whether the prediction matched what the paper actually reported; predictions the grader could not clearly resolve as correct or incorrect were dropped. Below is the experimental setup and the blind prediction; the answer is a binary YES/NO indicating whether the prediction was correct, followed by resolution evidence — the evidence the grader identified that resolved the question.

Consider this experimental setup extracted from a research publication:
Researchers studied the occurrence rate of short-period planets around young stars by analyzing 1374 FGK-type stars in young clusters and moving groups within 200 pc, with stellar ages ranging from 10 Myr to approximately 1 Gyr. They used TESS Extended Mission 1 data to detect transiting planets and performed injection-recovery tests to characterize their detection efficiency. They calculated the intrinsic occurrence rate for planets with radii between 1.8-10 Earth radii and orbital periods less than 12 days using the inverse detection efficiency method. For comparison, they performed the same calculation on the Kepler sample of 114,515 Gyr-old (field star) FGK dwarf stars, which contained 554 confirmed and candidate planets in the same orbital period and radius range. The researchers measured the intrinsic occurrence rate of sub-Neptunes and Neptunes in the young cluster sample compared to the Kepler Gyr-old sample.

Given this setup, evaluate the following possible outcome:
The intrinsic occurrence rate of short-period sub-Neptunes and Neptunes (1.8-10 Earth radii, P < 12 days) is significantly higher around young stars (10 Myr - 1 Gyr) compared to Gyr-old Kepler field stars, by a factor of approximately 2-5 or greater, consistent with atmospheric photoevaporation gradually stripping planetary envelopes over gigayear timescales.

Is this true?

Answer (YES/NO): YES